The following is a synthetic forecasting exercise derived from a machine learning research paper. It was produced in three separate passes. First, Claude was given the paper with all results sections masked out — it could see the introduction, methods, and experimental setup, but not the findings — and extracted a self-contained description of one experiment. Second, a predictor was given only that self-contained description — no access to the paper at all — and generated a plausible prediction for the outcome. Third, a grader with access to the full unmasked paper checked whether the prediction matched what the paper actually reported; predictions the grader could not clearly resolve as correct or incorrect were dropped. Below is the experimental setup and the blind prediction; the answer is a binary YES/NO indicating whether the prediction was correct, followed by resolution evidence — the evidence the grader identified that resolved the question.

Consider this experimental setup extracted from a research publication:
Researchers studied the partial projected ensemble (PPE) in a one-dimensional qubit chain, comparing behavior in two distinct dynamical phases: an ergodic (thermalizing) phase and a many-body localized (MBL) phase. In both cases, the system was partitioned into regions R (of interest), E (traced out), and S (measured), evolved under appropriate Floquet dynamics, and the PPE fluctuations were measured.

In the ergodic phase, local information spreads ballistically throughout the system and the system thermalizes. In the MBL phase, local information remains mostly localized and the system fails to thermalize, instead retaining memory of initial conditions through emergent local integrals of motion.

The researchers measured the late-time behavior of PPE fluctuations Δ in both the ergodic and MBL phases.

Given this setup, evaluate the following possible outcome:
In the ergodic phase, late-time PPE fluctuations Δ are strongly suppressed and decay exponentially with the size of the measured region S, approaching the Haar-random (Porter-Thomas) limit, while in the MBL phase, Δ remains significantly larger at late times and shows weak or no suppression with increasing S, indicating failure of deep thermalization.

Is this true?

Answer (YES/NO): NO